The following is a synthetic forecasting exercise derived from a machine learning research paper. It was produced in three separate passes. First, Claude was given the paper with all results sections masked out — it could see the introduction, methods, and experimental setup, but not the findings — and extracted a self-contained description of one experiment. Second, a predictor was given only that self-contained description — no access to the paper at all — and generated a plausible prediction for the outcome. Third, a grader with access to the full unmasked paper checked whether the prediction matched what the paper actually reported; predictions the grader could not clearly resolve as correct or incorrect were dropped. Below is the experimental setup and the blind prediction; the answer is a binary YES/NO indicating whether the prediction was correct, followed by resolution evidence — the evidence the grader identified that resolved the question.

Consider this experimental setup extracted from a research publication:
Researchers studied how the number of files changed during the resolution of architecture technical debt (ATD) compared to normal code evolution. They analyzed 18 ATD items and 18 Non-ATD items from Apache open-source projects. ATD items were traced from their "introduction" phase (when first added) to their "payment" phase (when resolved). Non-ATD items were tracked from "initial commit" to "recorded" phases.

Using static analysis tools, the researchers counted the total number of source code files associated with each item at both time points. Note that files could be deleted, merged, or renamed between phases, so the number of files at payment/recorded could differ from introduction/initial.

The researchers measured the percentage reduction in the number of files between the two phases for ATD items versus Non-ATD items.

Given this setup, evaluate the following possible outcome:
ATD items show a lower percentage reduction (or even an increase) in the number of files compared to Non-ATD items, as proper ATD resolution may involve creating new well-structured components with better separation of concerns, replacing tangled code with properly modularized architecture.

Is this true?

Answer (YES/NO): NO